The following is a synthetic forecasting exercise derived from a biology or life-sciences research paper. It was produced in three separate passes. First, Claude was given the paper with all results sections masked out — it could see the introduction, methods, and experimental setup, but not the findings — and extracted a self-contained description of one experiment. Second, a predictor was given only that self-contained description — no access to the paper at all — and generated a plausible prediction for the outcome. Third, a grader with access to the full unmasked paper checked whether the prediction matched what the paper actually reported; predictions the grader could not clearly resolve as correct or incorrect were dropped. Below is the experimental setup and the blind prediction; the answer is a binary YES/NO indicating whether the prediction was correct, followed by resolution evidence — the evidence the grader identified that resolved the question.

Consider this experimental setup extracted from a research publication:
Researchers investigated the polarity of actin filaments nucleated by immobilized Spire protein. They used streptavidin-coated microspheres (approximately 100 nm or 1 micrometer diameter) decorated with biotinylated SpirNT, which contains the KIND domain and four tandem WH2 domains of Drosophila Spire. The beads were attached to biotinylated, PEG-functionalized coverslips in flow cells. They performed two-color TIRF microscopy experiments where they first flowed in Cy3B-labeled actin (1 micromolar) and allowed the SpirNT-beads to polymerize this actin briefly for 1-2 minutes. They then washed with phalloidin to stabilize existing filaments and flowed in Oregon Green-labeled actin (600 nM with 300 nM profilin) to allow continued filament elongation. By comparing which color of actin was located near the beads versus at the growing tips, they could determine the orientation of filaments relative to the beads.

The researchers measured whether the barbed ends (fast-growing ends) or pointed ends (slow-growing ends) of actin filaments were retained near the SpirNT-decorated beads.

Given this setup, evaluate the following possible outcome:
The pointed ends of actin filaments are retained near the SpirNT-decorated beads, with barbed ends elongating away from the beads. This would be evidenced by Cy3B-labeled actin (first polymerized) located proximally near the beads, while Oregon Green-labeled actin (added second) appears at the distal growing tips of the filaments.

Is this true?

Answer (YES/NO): YES